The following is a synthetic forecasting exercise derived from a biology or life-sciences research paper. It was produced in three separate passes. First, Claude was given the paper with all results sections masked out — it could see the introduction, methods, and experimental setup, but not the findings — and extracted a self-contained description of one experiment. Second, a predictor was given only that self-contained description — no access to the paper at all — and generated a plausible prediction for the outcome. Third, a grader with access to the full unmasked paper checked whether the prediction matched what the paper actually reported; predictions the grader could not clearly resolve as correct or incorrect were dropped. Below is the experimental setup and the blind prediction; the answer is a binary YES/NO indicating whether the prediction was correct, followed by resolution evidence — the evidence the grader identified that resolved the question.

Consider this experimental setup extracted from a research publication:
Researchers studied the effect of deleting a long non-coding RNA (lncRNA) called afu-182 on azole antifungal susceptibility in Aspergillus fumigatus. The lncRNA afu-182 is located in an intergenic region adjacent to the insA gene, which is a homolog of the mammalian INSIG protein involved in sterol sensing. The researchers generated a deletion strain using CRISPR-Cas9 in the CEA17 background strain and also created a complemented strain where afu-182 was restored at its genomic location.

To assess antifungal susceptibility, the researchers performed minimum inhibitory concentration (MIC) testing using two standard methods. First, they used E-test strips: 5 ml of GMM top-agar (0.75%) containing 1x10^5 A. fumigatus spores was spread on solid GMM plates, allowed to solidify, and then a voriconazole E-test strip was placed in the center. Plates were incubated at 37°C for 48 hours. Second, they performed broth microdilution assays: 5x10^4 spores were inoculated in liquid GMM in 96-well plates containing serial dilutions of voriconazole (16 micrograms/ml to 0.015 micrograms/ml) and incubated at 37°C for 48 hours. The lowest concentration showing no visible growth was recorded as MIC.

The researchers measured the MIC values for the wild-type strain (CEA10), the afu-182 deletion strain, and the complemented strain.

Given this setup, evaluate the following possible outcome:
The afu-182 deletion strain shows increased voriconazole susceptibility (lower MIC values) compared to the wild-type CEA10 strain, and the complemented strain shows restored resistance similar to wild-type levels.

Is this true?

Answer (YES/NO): NO